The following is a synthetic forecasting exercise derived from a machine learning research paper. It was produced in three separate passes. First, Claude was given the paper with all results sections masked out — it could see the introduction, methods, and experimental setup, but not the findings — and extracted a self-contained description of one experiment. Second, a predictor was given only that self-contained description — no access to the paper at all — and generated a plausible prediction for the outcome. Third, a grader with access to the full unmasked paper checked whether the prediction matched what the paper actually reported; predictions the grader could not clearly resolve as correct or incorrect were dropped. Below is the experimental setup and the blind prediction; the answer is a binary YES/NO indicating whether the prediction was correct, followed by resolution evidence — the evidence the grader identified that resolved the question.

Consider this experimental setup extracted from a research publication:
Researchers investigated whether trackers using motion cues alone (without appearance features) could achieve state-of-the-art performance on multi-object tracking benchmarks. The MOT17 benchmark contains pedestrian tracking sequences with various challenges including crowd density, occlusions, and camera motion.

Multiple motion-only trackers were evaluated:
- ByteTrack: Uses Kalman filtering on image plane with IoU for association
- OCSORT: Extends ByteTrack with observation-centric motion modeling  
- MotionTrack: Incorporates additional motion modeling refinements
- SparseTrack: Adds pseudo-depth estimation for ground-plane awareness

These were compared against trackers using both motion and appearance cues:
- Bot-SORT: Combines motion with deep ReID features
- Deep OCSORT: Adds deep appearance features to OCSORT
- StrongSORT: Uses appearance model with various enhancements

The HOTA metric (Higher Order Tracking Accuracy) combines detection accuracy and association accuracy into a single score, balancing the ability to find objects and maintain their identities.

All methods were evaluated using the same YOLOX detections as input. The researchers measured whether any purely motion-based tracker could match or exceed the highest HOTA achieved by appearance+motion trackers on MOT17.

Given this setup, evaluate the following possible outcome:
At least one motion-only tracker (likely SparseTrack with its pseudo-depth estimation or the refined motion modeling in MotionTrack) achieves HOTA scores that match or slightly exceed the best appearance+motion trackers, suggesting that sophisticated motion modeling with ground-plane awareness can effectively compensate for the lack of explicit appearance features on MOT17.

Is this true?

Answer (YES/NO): YES